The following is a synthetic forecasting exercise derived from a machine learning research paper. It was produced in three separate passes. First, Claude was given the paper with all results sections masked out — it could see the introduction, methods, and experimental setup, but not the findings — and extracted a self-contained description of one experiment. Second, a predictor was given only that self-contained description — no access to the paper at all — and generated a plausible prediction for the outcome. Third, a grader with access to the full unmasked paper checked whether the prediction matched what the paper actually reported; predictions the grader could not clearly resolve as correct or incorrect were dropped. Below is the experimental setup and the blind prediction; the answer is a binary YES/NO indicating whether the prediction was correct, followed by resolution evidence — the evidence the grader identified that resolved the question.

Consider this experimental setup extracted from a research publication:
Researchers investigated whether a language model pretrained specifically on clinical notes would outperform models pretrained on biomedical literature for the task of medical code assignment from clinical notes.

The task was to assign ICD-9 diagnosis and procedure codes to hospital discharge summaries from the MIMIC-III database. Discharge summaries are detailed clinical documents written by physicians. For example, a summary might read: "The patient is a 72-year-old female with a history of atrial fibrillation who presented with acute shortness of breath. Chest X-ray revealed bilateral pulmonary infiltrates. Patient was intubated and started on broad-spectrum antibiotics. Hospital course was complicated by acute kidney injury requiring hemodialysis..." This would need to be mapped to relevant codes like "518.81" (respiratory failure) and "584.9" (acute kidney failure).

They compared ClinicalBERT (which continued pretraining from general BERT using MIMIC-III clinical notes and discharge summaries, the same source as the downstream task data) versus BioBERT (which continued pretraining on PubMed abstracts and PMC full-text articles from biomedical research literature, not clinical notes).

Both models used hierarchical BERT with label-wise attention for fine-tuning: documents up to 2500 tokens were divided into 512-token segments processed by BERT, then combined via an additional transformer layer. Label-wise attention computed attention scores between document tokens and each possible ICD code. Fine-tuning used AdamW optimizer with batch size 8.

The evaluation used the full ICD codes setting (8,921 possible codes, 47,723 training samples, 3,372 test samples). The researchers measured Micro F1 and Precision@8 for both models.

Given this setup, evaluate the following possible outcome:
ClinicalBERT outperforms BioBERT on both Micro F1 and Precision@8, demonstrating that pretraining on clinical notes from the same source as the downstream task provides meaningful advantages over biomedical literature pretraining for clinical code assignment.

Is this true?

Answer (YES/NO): NO